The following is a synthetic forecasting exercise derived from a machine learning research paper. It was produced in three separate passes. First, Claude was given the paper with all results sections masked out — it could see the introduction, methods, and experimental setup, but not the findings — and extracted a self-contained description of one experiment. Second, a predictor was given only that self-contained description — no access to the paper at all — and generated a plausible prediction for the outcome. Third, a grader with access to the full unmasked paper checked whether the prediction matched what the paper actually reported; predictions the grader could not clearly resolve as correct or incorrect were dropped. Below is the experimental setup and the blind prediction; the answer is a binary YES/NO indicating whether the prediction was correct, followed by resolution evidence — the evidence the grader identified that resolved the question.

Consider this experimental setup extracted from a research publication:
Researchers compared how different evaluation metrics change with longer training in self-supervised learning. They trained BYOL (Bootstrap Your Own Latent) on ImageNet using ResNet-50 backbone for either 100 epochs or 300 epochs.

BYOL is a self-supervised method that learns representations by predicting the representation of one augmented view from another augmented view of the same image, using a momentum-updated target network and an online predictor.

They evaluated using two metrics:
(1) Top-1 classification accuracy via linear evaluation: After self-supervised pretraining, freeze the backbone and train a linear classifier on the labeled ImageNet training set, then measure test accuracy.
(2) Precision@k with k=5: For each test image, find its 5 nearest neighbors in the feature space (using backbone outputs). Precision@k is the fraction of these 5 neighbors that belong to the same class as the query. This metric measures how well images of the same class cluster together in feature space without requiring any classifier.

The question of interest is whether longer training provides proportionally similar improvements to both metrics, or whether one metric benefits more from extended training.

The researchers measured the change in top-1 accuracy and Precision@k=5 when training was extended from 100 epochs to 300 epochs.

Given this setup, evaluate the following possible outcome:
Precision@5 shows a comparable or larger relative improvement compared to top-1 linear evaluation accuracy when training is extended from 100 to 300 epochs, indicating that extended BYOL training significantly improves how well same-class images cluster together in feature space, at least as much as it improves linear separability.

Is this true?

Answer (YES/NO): YES